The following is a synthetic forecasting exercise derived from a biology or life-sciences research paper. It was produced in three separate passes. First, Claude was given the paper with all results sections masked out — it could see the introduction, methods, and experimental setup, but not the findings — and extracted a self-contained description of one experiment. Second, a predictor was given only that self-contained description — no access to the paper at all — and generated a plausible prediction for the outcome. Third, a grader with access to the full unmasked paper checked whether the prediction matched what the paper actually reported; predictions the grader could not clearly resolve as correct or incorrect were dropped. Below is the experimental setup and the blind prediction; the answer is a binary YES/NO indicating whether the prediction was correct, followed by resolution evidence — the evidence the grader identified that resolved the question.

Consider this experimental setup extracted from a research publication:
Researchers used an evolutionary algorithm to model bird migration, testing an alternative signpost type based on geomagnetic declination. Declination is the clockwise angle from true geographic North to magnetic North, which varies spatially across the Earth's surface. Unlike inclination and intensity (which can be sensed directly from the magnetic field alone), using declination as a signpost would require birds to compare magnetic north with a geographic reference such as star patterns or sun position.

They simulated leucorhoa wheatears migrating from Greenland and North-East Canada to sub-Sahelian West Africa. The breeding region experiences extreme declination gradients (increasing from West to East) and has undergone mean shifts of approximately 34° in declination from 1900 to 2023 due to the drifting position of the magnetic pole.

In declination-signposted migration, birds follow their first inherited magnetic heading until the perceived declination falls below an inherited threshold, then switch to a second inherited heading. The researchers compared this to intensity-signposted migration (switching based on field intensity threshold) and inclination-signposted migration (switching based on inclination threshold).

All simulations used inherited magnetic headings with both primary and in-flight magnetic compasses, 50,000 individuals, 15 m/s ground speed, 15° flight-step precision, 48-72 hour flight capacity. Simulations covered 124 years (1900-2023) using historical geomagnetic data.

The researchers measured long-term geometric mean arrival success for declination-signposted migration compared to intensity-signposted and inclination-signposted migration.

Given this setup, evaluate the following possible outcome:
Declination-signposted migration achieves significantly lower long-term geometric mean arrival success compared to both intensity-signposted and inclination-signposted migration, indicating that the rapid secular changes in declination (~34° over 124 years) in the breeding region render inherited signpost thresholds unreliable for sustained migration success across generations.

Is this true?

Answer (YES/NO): NO